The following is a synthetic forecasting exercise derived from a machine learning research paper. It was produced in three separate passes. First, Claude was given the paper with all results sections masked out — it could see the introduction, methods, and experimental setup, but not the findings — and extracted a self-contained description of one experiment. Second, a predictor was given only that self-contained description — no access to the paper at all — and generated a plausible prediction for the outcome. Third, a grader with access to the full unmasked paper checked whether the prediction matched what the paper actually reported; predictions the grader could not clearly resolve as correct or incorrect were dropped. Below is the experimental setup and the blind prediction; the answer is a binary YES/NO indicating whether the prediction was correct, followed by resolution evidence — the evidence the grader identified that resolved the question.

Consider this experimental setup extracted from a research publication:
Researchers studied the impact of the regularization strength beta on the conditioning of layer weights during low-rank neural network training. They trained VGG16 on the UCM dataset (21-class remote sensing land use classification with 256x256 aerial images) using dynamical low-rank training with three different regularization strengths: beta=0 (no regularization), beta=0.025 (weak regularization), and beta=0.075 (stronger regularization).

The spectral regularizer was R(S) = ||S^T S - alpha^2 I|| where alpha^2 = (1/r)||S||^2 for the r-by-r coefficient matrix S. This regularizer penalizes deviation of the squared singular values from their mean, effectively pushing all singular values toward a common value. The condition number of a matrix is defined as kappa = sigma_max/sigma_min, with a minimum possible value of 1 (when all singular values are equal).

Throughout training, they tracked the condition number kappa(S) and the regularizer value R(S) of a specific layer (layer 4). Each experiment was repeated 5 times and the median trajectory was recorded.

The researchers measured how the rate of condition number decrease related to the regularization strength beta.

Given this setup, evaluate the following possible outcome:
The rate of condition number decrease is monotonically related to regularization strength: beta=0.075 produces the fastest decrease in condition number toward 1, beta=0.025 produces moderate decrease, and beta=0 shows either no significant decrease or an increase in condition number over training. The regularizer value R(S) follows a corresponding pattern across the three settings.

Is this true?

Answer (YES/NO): YES